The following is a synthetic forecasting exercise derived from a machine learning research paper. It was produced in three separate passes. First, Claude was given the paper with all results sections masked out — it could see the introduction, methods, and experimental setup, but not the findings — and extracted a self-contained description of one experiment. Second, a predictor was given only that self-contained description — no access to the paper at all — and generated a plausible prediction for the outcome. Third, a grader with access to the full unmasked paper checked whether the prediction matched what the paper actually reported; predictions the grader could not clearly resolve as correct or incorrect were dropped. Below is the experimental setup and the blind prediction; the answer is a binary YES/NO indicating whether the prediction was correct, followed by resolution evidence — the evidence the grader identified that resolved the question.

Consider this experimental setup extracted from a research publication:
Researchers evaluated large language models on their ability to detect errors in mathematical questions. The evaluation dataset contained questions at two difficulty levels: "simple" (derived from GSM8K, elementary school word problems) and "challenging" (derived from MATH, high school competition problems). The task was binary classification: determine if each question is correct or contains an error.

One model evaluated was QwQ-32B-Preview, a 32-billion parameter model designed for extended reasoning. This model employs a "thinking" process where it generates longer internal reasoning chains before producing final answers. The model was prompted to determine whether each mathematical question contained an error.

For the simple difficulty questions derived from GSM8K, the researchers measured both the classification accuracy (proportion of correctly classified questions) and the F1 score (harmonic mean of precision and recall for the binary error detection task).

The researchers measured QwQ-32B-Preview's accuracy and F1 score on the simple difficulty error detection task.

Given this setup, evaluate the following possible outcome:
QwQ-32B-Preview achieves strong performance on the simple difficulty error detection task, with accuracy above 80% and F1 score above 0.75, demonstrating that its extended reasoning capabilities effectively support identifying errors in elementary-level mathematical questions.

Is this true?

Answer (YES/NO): NO